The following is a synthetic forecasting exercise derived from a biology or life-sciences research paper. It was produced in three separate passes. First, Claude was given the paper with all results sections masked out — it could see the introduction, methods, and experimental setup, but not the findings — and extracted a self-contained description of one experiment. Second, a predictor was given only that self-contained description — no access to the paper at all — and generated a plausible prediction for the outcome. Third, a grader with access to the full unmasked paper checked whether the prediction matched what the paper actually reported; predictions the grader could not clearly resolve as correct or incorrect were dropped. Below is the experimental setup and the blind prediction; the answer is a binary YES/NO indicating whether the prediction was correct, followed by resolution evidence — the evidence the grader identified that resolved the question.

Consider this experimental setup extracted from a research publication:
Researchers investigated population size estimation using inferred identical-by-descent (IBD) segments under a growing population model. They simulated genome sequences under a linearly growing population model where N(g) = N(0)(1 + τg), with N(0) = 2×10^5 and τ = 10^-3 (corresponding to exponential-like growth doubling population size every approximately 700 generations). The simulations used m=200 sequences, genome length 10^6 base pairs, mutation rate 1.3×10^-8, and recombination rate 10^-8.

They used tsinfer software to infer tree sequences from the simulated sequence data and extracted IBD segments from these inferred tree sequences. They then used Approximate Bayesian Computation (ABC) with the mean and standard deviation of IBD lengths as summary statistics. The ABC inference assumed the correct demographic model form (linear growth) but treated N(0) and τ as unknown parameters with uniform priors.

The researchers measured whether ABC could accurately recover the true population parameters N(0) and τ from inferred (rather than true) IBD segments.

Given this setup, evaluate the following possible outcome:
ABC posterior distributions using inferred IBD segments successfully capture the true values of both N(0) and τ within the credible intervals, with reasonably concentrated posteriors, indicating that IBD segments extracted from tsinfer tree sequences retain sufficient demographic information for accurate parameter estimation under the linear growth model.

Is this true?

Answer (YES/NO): YES